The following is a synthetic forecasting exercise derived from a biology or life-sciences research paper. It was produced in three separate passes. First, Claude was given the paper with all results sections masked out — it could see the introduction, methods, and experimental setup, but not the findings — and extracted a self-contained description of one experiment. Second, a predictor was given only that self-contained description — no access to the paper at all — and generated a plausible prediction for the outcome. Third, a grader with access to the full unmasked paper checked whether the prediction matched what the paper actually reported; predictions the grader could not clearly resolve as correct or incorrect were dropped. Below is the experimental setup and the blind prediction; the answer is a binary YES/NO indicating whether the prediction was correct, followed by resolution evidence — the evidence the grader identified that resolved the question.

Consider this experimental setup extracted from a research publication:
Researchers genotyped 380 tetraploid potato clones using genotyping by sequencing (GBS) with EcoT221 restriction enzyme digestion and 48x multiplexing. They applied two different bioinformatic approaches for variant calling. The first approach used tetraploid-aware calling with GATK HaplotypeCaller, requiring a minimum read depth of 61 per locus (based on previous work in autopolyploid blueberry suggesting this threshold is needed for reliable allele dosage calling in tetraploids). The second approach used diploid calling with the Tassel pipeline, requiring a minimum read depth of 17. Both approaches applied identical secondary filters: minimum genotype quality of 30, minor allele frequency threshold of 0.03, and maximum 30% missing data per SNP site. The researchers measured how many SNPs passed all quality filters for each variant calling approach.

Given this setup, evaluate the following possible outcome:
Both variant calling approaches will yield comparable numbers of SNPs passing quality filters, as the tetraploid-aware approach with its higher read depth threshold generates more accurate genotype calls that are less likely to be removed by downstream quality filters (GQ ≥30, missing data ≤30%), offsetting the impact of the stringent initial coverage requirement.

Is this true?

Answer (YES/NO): NO